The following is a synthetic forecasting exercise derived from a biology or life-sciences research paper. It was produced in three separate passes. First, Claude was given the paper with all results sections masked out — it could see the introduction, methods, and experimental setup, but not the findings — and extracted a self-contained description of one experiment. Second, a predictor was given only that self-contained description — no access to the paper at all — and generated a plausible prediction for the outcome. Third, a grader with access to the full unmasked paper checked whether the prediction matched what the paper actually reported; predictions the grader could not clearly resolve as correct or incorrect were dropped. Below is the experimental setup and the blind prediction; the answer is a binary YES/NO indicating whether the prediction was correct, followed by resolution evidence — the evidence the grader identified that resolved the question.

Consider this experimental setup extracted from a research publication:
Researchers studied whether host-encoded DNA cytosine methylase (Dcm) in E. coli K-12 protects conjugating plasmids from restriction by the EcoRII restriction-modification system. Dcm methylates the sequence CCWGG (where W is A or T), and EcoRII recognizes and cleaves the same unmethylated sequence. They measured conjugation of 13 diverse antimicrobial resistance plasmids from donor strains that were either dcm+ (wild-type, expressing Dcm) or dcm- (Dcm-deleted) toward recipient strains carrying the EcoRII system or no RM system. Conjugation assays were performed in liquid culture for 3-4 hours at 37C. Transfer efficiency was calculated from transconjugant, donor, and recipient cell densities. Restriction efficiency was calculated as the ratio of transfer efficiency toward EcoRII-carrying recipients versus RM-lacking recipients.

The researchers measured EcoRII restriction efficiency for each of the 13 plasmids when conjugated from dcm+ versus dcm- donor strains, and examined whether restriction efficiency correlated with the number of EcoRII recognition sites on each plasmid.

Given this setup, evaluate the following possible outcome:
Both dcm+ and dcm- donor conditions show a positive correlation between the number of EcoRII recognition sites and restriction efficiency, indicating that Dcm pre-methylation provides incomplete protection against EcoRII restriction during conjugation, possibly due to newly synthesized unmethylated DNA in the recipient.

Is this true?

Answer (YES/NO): NO